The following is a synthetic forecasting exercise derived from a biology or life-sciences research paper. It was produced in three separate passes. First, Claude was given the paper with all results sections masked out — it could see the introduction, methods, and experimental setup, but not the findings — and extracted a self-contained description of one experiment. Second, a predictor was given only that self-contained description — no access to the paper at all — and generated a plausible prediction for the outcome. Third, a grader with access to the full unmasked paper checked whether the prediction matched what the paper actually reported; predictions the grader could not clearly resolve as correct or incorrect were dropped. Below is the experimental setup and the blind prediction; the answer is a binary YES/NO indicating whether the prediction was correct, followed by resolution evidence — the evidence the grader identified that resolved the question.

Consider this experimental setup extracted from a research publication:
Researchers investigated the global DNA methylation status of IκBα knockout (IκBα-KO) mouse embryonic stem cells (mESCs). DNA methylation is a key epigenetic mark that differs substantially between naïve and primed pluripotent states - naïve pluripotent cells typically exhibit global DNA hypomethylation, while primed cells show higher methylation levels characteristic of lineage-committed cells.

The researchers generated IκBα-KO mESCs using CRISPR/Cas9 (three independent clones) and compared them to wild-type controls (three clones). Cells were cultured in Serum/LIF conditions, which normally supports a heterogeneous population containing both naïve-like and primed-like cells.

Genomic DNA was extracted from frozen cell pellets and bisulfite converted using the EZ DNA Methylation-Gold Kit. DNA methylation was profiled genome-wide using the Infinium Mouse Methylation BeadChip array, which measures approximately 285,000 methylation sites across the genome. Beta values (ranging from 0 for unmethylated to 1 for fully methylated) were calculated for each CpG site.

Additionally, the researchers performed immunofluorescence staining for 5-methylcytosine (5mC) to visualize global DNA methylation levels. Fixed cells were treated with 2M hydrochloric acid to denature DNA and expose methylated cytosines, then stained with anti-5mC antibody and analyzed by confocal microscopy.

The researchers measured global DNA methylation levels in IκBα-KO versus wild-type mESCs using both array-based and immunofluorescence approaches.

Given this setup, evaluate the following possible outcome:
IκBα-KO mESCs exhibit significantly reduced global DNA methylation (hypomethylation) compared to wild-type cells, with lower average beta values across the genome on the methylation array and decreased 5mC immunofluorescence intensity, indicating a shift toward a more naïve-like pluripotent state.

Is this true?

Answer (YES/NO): YES